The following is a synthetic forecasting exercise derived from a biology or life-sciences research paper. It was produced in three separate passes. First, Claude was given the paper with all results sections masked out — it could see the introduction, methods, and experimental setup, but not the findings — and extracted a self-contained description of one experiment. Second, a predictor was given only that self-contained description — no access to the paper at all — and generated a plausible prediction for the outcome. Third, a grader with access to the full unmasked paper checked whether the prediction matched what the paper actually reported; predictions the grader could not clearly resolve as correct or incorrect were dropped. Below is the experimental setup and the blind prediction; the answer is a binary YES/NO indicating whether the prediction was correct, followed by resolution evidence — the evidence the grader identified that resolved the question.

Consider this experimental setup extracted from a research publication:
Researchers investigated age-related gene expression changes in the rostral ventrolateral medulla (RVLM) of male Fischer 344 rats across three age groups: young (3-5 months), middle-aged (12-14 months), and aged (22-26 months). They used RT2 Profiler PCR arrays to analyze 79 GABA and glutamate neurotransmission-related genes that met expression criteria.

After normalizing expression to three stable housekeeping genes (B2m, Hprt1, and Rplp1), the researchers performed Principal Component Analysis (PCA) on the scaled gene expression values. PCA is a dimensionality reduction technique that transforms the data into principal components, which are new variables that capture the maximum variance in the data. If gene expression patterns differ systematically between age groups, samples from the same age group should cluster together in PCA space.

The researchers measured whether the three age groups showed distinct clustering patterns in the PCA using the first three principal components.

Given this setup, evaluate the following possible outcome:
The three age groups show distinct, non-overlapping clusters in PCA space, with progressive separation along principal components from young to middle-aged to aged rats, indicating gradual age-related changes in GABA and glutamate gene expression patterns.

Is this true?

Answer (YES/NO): NO